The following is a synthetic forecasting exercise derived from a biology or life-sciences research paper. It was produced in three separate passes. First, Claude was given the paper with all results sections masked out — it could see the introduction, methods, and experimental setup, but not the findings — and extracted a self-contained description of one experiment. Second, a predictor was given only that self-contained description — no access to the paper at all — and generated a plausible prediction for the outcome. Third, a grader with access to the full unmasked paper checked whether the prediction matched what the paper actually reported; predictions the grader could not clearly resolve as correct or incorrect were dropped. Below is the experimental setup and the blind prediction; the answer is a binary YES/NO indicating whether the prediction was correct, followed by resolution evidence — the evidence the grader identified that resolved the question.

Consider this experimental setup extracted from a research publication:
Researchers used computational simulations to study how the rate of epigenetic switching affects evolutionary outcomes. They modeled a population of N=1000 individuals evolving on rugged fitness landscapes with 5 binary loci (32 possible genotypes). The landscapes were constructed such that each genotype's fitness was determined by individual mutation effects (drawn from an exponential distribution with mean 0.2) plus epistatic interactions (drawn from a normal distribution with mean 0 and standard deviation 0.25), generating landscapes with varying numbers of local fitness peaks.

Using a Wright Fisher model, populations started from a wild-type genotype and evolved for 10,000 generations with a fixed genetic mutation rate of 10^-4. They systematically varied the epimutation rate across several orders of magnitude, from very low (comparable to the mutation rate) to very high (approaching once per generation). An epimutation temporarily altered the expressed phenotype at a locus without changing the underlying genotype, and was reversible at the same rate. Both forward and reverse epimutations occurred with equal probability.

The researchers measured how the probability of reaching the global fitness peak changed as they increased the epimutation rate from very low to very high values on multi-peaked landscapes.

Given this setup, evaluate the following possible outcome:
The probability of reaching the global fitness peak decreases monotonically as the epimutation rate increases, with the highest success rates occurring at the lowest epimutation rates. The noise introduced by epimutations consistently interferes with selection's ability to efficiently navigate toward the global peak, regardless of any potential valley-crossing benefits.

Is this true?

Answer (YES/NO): NO